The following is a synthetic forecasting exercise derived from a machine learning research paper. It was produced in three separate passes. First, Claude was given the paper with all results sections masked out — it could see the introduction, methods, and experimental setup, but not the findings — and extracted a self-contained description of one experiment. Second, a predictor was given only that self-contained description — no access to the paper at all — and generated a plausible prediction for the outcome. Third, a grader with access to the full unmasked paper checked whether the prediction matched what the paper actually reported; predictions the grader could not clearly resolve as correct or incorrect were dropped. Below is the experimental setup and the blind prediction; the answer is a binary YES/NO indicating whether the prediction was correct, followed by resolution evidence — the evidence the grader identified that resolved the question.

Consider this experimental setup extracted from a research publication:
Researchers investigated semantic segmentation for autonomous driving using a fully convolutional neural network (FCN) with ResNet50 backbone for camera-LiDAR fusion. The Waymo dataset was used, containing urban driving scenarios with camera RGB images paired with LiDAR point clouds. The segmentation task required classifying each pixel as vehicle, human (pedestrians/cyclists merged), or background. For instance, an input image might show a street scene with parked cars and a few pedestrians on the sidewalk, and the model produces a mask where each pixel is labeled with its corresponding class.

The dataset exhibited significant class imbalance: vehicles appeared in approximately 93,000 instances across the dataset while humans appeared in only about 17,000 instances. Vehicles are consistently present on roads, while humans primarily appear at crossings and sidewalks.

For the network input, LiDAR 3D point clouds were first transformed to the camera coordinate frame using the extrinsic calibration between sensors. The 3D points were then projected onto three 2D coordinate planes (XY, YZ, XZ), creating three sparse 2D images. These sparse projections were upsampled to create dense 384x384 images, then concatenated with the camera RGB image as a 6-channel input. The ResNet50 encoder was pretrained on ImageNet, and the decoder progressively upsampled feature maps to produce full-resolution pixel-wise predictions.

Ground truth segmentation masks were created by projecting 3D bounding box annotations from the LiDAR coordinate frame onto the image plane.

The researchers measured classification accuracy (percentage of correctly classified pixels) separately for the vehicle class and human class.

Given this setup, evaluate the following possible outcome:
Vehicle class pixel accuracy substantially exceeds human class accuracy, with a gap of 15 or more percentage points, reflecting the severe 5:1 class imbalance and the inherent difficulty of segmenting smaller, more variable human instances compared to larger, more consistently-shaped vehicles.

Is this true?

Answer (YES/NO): YES